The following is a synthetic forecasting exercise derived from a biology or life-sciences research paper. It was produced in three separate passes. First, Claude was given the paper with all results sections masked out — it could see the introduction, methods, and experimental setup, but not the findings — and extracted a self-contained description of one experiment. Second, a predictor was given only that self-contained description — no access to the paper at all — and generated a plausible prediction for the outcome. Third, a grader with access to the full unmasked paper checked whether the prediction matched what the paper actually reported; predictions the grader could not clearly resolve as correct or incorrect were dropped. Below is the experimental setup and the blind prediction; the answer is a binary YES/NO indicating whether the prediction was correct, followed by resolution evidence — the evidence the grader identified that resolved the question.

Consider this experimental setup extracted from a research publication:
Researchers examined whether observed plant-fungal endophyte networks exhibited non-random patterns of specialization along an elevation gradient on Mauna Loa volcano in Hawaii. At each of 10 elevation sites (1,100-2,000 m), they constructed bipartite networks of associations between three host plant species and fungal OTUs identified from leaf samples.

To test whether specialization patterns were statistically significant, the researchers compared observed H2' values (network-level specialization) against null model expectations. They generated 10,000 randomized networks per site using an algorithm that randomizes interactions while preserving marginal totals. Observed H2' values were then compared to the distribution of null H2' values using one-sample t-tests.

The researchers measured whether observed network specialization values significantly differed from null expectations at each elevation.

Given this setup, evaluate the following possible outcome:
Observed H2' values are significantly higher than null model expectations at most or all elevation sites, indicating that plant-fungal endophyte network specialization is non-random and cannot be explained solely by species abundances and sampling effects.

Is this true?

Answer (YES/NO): YES